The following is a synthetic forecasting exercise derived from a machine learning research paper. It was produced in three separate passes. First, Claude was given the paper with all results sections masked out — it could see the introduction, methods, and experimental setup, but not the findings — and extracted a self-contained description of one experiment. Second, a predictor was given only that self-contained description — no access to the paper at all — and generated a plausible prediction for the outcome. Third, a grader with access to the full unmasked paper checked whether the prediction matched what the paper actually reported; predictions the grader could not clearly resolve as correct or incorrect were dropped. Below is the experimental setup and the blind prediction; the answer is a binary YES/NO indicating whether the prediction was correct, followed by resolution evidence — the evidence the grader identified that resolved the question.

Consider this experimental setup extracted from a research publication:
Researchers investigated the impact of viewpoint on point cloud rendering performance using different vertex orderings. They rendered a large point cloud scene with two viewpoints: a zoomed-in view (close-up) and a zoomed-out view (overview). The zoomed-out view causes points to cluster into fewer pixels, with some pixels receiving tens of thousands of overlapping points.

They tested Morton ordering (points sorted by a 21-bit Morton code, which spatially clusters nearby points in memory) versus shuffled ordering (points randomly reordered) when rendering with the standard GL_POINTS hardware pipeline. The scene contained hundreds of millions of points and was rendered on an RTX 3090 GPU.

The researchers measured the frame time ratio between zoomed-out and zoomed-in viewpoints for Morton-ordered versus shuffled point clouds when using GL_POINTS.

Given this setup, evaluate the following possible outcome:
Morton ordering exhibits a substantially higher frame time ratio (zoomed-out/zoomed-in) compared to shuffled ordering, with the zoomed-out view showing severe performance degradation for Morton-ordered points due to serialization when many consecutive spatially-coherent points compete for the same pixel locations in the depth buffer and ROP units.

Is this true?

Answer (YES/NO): YES